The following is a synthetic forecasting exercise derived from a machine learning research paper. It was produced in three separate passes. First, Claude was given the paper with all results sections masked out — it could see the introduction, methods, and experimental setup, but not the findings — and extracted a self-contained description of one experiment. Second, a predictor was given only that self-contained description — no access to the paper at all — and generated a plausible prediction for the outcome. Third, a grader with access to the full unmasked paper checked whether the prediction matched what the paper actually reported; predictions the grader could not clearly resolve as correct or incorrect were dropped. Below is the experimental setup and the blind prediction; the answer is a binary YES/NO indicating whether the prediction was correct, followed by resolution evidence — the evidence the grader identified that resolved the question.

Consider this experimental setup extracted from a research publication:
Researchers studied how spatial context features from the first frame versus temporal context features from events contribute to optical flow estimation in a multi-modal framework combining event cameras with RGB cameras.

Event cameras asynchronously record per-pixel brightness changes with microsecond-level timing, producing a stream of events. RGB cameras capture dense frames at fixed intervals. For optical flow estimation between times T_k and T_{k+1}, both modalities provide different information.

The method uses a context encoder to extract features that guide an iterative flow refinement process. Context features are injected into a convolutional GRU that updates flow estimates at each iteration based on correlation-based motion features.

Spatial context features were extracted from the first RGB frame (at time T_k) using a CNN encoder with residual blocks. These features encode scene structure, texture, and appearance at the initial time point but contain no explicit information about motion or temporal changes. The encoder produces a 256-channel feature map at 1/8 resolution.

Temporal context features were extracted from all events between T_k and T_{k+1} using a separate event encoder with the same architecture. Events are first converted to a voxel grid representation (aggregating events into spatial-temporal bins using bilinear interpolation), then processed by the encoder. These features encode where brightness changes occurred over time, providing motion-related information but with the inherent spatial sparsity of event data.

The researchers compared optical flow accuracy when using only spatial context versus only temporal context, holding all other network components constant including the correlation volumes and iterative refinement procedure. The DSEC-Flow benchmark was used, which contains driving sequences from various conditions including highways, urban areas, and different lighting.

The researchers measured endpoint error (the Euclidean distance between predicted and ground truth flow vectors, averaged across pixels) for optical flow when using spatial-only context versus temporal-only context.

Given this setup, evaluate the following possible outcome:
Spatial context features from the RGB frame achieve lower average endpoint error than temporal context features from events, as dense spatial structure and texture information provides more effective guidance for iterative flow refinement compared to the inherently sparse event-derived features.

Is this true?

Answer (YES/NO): NO